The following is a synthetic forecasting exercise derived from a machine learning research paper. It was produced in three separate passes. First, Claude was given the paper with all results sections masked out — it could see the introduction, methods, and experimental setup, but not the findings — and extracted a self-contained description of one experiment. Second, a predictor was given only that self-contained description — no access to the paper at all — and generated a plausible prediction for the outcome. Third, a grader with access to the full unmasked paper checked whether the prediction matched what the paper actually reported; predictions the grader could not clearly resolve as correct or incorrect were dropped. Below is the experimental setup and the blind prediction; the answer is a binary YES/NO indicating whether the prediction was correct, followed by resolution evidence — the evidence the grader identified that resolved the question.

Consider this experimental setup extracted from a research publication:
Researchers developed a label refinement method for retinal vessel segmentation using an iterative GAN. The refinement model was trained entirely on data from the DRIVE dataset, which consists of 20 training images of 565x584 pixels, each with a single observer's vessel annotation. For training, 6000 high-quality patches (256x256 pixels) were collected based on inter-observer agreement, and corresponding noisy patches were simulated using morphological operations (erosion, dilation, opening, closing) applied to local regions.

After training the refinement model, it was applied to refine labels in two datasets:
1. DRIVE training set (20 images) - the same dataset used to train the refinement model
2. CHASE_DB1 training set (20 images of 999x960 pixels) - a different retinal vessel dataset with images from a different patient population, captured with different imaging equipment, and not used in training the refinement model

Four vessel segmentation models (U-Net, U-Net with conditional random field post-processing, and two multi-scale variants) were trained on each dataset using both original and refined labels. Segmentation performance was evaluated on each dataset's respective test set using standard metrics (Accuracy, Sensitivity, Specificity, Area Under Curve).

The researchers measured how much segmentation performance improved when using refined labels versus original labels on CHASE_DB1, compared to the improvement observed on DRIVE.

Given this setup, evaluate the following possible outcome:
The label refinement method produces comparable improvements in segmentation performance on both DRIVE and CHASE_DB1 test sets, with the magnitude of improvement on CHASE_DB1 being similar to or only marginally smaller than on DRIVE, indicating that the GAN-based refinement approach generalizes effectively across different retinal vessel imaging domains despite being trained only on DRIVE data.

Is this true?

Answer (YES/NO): YES